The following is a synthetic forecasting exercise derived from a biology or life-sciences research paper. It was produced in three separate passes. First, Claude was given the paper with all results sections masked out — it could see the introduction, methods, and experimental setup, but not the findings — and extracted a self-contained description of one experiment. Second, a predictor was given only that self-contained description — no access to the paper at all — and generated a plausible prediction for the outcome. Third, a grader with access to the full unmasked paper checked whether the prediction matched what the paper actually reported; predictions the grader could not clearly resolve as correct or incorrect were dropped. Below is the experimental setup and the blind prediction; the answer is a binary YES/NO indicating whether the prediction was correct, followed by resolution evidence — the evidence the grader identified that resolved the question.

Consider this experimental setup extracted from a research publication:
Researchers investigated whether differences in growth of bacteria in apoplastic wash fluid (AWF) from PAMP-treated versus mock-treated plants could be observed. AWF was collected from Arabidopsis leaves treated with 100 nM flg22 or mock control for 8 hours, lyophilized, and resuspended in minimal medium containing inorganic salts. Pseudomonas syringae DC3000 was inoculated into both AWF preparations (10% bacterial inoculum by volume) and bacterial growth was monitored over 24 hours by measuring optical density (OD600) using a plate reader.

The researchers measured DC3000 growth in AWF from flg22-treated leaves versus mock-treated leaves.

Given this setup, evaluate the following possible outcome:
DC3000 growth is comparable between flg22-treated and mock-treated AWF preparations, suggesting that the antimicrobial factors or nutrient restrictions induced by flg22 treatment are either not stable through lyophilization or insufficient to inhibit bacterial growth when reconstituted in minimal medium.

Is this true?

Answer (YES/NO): NO